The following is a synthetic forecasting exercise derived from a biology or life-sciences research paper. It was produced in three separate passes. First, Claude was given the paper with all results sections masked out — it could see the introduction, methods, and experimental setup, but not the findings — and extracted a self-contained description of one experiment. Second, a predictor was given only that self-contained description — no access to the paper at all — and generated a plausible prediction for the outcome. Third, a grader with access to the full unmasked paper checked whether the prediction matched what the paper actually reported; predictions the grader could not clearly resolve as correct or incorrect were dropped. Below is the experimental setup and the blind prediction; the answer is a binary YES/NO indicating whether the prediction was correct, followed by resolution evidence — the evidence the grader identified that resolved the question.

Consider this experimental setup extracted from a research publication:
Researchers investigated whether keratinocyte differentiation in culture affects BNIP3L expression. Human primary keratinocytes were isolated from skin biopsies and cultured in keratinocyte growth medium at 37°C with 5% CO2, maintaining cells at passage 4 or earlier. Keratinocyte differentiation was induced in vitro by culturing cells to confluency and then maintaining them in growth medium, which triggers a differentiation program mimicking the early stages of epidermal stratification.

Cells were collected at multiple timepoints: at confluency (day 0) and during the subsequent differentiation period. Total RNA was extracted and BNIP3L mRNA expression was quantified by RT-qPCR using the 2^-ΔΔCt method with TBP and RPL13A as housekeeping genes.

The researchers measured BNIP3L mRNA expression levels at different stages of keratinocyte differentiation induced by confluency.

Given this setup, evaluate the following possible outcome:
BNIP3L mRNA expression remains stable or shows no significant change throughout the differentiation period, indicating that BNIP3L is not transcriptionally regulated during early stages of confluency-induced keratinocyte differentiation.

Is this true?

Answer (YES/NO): NO